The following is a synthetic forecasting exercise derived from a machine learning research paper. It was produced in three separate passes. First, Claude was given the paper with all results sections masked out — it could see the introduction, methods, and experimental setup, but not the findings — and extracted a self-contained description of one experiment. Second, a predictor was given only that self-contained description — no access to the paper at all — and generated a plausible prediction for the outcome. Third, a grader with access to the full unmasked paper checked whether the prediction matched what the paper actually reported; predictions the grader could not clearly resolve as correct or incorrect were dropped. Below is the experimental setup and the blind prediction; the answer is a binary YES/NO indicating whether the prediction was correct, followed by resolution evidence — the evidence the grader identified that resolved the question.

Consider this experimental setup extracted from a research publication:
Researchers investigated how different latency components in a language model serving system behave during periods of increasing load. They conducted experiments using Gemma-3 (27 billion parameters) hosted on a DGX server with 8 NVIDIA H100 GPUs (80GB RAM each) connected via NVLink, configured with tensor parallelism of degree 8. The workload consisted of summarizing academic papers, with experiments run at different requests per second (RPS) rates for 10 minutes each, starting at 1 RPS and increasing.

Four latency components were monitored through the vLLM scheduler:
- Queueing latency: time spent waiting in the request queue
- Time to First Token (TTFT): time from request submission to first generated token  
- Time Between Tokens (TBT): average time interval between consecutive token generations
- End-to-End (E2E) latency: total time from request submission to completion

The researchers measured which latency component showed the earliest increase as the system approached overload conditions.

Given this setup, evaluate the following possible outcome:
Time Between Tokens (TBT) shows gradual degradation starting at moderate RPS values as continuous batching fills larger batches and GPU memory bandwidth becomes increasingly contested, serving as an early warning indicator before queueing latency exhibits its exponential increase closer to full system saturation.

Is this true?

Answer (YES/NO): YES